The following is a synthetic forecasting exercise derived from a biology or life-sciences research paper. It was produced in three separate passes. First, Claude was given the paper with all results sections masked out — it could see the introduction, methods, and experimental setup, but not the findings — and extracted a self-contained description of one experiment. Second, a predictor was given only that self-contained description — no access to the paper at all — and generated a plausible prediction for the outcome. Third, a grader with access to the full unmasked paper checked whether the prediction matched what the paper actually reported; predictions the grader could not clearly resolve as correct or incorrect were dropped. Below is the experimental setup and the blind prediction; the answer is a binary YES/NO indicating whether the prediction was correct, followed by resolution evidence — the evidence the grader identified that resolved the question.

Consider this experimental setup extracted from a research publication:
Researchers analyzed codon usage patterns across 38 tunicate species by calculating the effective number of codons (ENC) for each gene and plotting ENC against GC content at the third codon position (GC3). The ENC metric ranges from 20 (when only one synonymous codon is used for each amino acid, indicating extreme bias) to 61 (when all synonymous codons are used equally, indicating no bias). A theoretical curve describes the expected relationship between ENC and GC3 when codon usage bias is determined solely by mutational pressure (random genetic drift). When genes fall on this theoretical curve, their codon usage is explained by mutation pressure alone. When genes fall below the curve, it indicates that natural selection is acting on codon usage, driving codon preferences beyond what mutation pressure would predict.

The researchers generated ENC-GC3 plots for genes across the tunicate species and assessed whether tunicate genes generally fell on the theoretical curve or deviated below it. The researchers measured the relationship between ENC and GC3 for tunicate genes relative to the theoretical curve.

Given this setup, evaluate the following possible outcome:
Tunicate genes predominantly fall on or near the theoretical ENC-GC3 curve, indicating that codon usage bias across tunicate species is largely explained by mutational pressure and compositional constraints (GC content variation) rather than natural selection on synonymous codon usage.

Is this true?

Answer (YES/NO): YES